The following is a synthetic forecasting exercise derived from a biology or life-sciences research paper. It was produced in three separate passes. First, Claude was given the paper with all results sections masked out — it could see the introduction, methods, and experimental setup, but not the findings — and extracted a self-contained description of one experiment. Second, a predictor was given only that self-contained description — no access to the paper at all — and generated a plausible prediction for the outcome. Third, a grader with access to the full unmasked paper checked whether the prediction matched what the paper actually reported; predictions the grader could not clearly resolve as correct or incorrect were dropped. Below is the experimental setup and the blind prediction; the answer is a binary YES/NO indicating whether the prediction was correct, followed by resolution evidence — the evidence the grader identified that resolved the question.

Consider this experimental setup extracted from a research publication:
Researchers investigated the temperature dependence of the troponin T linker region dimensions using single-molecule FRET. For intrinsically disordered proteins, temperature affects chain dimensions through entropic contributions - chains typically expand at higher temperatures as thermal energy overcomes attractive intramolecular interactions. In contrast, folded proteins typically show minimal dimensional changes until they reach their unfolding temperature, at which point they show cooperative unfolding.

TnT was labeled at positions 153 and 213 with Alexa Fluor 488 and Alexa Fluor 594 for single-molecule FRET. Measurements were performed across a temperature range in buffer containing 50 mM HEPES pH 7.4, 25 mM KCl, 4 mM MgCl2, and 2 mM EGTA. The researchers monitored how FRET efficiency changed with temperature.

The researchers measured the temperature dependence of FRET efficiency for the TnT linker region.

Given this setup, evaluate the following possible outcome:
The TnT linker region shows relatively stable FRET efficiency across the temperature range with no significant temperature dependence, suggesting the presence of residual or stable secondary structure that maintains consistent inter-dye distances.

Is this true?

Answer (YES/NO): YES